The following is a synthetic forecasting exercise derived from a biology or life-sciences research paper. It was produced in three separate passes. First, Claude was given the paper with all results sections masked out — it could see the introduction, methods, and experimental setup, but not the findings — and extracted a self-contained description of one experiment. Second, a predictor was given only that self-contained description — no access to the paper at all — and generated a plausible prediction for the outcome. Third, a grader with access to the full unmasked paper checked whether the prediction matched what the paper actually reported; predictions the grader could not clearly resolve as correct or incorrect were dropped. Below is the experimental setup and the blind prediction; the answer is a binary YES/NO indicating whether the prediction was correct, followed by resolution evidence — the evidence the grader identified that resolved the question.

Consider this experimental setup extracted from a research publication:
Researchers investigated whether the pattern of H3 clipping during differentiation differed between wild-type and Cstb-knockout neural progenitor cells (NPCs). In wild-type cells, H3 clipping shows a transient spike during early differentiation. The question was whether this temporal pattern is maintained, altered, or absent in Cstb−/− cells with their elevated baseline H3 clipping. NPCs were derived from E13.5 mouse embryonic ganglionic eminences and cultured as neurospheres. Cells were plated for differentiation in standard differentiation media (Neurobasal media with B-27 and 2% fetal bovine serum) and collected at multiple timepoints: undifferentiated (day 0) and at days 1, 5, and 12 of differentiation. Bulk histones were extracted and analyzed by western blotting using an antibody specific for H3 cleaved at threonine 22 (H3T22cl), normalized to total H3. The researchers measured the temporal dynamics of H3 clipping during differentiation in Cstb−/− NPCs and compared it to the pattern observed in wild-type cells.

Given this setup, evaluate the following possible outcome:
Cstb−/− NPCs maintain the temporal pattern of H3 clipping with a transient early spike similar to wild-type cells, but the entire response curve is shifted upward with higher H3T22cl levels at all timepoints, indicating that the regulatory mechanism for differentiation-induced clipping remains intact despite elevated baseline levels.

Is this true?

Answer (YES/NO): NO